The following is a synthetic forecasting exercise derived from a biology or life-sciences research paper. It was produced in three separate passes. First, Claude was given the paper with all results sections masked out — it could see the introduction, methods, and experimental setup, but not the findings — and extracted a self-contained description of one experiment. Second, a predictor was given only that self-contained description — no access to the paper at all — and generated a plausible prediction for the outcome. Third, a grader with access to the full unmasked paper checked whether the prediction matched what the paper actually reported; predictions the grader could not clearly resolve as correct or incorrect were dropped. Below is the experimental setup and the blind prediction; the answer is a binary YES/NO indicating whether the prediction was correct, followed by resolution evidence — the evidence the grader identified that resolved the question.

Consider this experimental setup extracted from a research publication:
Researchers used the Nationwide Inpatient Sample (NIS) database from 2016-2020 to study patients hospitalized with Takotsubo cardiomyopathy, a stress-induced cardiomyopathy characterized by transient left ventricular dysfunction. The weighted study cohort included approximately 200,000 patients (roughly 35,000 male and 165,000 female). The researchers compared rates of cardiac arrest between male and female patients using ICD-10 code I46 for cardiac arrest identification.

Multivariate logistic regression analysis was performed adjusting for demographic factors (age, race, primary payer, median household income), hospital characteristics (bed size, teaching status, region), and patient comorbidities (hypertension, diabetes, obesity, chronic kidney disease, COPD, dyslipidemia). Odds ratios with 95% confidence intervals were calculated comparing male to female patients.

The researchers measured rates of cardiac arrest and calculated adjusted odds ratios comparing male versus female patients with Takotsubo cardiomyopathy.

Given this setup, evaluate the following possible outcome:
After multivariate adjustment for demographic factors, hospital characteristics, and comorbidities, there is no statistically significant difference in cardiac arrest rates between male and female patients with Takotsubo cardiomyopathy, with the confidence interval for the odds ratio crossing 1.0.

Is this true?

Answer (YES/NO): NO